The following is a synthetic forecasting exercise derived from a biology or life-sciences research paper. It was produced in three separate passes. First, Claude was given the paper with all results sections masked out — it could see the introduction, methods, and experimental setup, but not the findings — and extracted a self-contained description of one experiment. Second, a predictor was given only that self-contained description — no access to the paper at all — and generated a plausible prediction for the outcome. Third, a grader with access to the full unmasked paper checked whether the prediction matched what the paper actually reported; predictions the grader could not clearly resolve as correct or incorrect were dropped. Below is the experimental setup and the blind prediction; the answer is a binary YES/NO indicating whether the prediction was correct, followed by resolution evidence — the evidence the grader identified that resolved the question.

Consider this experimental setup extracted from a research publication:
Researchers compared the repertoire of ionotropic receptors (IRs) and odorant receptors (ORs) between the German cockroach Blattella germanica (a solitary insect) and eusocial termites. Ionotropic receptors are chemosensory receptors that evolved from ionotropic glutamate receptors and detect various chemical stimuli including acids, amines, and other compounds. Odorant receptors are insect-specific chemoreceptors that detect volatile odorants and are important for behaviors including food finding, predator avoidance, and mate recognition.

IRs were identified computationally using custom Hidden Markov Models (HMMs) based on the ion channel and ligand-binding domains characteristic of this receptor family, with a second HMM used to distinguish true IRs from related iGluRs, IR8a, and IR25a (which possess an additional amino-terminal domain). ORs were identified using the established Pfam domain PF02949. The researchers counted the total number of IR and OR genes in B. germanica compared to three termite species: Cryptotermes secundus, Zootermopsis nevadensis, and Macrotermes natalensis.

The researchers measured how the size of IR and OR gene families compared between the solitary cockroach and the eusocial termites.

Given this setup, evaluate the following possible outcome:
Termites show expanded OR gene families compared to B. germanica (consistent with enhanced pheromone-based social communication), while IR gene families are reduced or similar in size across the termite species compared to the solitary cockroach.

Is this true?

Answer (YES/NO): NO